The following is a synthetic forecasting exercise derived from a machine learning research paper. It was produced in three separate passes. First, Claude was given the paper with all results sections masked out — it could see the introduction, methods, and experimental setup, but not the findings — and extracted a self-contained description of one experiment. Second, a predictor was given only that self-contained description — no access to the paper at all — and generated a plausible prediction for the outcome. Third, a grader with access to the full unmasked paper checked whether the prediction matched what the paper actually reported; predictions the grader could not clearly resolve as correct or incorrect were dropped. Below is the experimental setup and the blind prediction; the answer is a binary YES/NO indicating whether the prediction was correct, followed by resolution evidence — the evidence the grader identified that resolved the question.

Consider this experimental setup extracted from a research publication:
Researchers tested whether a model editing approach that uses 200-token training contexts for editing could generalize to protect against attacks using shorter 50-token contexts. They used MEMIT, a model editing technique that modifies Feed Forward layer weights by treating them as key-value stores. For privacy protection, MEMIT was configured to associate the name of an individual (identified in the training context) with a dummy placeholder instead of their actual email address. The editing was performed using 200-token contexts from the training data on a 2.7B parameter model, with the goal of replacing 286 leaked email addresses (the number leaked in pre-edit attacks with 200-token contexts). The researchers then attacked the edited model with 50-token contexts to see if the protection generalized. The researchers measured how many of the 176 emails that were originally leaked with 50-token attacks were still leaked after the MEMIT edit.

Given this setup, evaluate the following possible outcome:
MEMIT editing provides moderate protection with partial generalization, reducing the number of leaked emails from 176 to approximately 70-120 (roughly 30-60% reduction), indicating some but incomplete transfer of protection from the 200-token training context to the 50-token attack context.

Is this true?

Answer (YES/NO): NO